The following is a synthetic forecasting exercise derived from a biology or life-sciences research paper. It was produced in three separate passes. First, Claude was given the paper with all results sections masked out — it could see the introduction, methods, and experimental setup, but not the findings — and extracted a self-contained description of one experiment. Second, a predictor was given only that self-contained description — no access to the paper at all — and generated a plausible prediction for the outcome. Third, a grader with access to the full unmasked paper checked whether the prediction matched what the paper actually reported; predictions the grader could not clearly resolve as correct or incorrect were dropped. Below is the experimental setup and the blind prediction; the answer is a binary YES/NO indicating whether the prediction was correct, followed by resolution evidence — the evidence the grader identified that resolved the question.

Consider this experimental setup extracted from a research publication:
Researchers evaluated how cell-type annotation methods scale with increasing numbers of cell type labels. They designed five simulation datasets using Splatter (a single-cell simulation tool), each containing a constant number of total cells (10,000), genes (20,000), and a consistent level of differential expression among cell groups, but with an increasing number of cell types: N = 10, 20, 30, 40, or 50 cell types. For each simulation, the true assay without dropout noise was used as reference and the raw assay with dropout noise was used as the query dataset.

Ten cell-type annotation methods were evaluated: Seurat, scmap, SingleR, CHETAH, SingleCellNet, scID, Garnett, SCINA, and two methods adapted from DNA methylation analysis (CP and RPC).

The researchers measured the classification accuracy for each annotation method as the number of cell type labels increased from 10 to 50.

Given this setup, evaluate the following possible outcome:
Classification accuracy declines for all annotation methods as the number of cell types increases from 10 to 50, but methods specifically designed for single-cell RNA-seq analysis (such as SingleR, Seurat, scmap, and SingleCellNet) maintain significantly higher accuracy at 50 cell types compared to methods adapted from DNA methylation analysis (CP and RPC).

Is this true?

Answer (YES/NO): NO